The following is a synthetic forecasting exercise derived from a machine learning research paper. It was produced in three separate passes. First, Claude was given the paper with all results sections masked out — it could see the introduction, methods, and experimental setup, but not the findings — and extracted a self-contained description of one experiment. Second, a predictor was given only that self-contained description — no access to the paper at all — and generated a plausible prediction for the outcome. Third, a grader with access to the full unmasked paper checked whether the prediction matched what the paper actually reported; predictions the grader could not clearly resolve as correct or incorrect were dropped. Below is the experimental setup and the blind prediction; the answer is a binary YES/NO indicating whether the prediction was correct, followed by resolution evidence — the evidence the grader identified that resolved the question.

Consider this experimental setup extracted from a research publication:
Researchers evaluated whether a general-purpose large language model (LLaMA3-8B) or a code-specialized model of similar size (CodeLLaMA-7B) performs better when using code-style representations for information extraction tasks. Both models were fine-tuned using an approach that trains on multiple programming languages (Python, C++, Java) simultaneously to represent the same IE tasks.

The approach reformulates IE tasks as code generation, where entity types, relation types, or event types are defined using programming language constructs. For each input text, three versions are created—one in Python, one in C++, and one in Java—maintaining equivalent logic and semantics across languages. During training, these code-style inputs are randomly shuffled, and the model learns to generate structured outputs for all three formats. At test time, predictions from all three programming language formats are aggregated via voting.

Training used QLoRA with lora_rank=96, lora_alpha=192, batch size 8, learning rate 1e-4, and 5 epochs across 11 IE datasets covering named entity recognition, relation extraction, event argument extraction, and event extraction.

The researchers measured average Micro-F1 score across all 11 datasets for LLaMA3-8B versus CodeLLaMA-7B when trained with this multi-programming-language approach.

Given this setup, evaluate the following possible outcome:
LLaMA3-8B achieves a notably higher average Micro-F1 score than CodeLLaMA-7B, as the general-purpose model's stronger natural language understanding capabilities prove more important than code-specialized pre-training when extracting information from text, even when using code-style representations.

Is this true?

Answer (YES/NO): YES